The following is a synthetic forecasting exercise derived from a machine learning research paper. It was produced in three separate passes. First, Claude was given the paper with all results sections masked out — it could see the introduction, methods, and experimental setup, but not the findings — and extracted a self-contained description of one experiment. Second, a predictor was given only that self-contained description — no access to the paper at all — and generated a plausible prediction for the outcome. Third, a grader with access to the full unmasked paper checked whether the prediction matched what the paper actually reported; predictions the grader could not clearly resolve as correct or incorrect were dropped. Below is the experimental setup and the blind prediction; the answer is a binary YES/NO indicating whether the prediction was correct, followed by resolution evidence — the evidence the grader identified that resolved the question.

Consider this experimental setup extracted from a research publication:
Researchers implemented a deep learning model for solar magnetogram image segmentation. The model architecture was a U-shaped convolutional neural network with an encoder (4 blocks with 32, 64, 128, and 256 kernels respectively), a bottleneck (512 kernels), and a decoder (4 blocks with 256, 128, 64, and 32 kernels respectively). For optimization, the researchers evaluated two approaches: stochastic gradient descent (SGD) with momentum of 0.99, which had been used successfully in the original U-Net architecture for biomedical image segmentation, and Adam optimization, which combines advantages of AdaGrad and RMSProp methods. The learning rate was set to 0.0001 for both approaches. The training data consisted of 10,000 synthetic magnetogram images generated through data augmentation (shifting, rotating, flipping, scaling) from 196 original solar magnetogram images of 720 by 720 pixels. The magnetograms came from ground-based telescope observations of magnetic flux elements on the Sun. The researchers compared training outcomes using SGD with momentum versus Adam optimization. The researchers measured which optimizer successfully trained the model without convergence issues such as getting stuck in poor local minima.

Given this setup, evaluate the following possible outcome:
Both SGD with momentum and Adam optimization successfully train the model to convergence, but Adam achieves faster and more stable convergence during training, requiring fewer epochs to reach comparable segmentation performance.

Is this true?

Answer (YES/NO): NO